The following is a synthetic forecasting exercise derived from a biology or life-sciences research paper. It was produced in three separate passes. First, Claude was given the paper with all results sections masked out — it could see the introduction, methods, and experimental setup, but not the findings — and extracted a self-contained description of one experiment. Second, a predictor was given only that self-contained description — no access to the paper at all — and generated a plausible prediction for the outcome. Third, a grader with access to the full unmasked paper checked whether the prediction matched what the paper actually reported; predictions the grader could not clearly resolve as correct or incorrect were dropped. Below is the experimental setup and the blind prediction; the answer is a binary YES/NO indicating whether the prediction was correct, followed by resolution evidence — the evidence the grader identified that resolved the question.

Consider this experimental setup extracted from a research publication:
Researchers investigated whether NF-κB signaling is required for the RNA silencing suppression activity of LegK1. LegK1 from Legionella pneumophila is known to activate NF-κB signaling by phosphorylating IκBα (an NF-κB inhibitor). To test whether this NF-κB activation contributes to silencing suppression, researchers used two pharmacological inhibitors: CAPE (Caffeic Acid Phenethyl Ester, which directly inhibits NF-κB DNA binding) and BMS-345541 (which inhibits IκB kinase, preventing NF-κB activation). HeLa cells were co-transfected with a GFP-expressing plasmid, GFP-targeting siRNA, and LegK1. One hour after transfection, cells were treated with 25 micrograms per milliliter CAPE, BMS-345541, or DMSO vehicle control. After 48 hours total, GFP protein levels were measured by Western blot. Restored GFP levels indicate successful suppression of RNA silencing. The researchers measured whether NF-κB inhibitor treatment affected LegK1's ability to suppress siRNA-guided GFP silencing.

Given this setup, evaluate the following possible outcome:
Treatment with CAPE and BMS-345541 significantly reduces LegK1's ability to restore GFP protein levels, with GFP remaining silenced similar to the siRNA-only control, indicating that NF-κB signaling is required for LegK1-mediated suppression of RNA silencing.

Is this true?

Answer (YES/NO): NO